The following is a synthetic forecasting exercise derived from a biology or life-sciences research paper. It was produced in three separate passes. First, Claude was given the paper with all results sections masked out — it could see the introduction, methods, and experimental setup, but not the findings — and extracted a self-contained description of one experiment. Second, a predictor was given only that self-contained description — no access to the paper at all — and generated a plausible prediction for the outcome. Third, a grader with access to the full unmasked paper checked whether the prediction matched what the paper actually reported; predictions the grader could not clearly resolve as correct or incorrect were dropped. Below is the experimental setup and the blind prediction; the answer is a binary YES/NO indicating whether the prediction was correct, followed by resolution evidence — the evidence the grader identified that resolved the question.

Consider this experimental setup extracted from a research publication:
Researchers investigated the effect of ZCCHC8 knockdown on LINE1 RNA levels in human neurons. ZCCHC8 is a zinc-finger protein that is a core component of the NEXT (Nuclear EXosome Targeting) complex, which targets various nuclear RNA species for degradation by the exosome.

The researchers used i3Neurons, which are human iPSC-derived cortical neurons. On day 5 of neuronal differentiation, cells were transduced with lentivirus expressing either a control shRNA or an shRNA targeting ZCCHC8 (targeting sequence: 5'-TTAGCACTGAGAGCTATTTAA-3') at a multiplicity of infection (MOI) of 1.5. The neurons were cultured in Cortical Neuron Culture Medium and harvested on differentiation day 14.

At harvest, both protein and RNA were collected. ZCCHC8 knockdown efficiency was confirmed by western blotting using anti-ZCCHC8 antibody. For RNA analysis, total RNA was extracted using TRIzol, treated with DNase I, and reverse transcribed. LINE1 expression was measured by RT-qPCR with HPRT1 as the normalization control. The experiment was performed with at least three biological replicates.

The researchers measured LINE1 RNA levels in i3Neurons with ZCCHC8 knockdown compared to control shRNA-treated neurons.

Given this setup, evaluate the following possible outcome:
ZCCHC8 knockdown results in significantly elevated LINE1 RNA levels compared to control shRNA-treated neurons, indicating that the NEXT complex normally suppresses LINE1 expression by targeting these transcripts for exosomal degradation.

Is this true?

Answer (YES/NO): YES